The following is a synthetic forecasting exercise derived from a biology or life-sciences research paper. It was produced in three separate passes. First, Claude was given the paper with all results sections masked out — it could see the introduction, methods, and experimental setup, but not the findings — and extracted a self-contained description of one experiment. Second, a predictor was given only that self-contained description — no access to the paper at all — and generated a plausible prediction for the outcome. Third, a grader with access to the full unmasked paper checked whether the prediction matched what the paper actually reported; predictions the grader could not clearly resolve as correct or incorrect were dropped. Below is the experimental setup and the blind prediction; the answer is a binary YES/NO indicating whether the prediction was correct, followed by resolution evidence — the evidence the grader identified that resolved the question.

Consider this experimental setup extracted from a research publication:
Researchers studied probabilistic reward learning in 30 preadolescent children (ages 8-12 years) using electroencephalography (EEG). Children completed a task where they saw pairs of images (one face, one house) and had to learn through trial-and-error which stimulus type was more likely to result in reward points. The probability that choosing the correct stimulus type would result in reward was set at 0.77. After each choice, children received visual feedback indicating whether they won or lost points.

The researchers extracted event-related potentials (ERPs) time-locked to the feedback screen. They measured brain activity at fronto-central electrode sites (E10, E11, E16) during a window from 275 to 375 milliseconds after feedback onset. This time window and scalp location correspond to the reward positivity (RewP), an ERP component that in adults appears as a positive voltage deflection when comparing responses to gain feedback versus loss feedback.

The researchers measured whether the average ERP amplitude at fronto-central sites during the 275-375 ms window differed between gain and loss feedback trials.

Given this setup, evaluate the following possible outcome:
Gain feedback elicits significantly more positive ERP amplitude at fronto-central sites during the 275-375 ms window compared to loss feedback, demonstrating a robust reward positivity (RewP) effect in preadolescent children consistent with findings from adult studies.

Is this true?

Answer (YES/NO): NO